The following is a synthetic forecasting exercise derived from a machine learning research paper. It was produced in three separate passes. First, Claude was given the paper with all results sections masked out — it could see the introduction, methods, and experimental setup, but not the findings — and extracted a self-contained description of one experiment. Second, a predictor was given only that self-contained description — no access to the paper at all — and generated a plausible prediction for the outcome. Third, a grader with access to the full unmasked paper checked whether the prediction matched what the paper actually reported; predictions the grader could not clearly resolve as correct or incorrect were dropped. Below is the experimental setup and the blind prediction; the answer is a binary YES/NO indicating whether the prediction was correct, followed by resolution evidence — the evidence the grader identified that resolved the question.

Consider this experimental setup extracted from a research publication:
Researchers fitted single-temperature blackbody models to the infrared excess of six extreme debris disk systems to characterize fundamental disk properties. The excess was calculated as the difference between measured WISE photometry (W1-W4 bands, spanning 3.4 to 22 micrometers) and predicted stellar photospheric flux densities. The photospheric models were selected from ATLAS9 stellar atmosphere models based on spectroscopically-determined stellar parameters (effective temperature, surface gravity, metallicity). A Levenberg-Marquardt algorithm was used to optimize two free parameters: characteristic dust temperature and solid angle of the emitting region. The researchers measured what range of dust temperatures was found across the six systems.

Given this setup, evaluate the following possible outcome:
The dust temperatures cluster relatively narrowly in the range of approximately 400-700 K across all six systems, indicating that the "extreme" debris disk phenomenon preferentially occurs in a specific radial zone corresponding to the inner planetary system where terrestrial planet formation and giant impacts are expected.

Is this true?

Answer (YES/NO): NO